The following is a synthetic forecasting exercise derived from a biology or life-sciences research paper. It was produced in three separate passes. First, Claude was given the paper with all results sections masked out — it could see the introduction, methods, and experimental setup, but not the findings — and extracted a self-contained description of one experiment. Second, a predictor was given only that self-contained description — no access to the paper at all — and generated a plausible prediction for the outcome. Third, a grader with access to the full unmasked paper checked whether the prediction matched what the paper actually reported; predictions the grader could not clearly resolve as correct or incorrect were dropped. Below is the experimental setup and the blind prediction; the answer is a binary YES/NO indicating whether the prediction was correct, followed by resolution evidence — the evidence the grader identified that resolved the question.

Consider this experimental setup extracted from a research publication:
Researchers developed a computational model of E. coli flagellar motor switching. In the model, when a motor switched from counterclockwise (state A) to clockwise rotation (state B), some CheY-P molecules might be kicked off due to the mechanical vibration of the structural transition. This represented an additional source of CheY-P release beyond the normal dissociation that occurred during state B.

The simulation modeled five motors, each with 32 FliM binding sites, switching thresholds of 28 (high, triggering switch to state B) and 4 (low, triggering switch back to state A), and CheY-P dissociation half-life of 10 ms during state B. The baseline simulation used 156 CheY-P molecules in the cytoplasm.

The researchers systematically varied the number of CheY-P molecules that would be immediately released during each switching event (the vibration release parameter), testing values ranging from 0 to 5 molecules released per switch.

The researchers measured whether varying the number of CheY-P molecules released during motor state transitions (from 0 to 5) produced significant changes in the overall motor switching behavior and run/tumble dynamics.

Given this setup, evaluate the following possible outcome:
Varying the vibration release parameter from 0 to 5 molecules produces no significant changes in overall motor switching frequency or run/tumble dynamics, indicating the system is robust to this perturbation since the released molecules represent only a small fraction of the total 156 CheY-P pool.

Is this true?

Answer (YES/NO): YES